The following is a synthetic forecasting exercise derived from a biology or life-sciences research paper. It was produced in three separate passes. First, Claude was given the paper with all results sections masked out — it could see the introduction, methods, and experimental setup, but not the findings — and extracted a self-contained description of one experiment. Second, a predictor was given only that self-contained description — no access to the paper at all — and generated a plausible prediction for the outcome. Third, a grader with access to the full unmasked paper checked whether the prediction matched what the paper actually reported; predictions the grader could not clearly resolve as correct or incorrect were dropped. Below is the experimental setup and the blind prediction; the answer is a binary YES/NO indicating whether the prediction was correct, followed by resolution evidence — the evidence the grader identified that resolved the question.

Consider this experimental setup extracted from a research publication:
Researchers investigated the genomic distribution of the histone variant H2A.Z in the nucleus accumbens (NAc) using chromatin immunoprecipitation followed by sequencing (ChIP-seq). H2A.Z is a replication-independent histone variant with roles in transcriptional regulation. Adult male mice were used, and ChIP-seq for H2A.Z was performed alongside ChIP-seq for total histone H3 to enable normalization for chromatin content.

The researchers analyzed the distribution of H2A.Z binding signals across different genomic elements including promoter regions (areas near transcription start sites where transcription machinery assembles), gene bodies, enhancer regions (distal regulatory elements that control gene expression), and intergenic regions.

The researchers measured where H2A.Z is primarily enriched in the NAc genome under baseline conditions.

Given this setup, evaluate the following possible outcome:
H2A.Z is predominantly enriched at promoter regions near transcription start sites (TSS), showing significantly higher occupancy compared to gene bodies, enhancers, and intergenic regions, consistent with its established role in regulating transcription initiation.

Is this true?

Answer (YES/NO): YES